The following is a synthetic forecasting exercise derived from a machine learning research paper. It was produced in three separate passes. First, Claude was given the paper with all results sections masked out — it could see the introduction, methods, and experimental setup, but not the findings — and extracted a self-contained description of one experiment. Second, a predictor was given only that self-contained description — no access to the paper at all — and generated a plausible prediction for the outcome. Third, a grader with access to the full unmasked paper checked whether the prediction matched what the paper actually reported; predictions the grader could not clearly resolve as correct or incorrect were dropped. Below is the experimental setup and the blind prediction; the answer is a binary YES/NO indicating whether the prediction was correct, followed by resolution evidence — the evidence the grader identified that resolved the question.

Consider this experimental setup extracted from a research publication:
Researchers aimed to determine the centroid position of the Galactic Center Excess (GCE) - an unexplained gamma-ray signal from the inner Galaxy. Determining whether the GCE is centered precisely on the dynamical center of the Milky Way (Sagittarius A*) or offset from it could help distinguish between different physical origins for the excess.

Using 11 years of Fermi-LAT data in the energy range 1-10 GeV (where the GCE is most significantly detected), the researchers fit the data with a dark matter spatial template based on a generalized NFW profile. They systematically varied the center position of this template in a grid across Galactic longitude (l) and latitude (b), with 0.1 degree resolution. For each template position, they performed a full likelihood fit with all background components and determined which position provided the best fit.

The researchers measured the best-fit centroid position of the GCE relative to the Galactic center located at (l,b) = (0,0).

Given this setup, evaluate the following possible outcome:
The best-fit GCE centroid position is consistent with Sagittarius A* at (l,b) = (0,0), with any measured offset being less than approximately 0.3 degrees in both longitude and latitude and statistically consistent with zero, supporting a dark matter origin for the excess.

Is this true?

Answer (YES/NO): YES